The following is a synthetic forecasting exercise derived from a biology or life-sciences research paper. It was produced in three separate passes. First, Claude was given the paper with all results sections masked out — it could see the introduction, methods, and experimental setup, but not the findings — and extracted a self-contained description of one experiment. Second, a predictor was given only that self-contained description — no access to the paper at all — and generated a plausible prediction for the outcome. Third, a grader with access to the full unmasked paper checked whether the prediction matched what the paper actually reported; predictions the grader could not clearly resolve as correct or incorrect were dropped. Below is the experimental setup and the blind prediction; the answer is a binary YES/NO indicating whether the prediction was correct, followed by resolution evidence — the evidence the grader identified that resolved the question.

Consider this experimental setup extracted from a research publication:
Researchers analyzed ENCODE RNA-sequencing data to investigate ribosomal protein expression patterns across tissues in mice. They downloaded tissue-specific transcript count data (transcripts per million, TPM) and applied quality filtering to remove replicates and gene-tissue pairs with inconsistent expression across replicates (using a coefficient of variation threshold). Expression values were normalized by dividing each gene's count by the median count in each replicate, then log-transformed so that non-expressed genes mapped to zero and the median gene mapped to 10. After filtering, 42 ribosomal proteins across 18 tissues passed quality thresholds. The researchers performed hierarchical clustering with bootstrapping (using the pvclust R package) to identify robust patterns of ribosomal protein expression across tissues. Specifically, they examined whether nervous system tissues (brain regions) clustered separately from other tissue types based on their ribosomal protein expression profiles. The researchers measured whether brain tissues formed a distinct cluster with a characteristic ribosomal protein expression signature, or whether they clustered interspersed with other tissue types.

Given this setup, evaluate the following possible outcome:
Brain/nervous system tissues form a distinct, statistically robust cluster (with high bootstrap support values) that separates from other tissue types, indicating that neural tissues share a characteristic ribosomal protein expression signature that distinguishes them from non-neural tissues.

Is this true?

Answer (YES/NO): YES